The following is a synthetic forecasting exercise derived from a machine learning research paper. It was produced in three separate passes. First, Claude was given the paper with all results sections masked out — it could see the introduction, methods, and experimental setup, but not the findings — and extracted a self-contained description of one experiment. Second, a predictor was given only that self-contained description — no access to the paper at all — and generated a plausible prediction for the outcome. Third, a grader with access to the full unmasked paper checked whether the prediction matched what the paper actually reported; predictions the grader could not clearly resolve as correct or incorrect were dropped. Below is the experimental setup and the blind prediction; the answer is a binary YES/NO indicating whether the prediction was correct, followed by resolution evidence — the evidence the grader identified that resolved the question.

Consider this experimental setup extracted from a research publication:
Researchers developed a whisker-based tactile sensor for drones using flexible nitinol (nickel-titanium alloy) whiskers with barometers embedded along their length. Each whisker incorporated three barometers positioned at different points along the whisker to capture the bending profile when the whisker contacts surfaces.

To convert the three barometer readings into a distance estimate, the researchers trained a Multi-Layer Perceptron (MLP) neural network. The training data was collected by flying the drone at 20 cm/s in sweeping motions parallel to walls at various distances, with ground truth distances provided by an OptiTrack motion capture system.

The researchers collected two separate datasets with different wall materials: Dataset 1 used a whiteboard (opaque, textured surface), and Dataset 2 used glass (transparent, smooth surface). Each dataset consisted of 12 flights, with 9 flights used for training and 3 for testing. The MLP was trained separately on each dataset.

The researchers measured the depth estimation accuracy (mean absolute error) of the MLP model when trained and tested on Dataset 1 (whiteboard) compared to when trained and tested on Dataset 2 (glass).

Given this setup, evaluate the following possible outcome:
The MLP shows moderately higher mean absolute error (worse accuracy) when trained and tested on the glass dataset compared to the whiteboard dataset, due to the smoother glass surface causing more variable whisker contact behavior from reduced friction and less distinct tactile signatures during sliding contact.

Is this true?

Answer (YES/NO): NO